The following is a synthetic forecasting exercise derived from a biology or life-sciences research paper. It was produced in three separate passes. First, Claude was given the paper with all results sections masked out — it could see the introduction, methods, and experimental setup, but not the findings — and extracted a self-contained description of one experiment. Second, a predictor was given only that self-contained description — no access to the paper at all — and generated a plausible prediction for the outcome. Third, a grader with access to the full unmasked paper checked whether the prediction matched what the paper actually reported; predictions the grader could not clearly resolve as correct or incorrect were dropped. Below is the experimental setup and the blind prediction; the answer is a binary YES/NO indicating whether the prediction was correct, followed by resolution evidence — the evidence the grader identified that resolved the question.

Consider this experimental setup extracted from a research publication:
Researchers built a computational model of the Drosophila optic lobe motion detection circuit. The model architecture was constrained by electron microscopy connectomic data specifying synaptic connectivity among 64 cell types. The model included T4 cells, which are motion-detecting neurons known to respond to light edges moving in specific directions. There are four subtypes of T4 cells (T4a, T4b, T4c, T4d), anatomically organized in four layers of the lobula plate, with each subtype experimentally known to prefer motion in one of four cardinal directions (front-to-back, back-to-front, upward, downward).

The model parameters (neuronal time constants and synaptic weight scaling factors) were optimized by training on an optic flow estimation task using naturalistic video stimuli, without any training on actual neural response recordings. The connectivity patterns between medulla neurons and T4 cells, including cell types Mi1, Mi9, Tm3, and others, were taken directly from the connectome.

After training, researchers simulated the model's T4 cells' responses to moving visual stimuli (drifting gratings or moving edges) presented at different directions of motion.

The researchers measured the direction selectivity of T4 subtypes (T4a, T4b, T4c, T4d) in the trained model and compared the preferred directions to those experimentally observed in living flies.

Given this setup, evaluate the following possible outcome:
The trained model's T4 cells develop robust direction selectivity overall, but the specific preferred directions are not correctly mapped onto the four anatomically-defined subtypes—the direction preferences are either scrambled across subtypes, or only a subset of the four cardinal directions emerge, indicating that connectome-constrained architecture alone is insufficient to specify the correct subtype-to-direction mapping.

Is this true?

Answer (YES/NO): NO